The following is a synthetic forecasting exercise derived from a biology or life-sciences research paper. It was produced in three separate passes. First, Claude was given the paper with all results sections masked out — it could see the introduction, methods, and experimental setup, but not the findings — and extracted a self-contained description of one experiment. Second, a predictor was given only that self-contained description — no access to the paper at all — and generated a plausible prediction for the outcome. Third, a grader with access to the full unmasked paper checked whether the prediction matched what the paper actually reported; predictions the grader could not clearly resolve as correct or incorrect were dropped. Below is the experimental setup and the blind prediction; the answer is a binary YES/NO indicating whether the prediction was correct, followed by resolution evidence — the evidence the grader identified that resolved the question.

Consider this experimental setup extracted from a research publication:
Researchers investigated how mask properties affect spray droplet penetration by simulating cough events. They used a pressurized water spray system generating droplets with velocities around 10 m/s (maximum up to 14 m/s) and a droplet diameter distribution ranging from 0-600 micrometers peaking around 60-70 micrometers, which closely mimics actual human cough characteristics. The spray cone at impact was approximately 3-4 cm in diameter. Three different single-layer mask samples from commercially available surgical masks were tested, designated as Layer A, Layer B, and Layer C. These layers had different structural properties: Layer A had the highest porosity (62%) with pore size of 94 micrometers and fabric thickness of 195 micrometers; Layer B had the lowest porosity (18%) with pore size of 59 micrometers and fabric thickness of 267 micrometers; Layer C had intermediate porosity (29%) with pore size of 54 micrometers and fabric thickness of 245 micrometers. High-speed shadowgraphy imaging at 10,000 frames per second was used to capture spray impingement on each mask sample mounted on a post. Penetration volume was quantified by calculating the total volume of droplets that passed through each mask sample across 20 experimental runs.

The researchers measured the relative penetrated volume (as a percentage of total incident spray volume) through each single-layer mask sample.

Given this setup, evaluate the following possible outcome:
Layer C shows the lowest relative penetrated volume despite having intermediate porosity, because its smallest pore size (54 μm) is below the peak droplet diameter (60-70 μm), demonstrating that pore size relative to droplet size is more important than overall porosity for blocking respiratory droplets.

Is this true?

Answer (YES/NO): NO